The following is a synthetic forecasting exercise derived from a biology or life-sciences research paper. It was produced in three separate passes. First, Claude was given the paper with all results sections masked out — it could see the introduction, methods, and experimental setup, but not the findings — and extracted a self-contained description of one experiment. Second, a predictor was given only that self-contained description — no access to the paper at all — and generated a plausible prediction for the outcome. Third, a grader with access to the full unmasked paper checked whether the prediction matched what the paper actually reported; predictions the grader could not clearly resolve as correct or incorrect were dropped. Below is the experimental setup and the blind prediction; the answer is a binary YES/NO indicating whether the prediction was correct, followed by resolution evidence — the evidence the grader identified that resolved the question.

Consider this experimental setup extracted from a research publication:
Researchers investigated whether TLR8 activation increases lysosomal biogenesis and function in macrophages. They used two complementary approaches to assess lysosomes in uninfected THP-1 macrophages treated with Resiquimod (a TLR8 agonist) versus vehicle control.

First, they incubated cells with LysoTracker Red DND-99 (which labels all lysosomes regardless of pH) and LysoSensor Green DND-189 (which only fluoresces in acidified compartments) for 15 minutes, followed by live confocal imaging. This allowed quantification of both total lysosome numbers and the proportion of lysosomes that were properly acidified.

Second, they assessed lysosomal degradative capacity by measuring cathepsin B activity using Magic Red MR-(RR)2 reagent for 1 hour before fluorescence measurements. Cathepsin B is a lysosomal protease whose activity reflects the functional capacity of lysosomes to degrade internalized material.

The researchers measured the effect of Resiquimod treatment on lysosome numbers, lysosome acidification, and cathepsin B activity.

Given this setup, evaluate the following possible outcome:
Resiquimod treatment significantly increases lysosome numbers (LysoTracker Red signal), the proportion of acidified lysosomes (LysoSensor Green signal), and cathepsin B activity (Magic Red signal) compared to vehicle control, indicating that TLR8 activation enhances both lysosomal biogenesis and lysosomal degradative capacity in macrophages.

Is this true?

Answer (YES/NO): YES